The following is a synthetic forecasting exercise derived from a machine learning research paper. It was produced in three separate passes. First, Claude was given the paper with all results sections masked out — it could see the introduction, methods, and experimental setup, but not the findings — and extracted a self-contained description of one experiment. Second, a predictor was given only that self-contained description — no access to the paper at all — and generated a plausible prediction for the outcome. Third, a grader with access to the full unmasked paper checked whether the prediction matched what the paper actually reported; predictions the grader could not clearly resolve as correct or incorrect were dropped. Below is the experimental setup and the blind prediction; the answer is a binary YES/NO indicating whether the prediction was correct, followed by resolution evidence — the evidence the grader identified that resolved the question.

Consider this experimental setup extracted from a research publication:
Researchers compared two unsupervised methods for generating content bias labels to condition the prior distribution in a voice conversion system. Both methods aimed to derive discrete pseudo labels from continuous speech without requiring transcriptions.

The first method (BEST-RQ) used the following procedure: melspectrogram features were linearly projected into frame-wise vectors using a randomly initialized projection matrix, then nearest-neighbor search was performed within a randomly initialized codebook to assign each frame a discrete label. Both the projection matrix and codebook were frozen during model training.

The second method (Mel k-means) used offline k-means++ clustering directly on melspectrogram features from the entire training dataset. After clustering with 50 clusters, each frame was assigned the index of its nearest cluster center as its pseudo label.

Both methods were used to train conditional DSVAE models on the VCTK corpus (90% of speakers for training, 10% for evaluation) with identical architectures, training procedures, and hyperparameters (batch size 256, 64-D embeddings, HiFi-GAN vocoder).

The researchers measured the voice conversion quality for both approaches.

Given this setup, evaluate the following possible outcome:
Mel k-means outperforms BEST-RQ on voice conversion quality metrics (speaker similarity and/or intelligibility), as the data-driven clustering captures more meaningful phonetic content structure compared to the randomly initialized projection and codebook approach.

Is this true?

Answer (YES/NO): NO